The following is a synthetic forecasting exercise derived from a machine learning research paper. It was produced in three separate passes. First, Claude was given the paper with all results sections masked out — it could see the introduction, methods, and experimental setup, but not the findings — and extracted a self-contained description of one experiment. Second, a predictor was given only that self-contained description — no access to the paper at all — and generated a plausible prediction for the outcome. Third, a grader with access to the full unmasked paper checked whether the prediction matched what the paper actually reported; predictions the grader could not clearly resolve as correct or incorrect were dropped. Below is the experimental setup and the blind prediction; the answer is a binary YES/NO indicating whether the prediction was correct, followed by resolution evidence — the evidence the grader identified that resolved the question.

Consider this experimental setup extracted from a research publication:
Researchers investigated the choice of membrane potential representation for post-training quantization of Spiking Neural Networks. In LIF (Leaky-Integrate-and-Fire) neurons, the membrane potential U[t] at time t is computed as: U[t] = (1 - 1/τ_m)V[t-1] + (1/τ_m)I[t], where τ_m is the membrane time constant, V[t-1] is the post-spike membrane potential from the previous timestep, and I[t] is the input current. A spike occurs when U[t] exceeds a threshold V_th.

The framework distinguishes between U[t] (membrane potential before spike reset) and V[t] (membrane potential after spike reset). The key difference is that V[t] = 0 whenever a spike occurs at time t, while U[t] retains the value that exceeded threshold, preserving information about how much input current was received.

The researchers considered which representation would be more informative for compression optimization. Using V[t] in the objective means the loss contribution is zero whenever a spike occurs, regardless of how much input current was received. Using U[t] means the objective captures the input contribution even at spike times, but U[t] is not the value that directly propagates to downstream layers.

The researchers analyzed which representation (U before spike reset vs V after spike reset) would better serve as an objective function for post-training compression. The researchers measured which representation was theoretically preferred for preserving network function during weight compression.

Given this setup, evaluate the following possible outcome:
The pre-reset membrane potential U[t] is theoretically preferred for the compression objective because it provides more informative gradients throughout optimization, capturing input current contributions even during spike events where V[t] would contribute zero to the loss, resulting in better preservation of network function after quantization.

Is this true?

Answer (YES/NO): YES